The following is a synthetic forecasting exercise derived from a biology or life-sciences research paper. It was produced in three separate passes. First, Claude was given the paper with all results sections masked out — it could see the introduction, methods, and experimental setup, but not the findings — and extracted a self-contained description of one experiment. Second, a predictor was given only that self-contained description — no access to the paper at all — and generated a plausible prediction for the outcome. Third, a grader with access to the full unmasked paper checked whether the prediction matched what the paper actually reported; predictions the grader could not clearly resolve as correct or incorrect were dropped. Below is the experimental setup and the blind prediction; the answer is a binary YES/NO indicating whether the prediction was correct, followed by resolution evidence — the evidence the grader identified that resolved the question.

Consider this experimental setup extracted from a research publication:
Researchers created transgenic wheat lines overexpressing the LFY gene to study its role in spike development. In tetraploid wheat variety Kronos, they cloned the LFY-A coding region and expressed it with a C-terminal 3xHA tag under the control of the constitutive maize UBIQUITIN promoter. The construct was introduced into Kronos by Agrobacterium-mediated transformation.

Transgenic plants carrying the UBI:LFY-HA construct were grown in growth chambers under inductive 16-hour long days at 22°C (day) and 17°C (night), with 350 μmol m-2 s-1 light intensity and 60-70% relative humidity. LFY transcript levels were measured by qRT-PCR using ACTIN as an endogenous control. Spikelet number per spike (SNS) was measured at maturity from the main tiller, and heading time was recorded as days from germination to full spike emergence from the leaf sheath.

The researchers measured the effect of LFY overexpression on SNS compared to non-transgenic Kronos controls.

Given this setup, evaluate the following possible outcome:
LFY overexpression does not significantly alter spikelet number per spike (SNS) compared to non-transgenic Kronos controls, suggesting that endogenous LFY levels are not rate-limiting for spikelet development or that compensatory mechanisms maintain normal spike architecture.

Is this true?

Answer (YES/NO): NO